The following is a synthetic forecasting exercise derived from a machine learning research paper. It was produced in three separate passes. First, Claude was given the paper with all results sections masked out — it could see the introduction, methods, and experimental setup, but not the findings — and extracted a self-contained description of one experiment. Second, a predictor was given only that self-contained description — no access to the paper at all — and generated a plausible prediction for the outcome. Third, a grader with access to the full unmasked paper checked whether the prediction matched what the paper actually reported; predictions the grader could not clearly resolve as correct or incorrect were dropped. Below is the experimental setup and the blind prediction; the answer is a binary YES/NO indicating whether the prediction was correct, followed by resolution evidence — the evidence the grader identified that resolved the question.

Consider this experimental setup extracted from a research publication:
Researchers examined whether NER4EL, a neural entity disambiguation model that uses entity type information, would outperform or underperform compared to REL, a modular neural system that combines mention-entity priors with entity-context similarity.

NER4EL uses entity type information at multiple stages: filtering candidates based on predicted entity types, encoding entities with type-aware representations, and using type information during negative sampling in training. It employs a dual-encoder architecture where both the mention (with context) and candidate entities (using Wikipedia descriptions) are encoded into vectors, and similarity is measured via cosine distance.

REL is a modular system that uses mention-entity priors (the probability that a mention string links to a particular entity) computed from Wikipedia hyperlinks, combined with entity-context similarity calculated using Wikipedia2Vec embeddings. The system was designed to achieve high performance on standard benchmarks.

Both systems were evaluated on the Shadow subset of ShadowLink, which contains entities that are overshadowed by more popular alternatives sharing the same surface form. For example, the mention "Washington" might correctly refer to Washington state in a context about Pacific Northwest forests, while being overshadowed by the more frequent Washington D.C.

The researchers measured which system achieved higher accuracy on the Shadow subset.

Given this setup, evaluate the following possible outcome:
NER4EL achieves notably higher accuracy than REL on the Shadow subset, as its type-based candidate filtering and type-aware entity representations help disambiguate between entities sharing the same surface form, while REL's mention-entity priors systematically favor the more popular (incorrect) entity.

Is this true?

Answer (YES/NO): YES